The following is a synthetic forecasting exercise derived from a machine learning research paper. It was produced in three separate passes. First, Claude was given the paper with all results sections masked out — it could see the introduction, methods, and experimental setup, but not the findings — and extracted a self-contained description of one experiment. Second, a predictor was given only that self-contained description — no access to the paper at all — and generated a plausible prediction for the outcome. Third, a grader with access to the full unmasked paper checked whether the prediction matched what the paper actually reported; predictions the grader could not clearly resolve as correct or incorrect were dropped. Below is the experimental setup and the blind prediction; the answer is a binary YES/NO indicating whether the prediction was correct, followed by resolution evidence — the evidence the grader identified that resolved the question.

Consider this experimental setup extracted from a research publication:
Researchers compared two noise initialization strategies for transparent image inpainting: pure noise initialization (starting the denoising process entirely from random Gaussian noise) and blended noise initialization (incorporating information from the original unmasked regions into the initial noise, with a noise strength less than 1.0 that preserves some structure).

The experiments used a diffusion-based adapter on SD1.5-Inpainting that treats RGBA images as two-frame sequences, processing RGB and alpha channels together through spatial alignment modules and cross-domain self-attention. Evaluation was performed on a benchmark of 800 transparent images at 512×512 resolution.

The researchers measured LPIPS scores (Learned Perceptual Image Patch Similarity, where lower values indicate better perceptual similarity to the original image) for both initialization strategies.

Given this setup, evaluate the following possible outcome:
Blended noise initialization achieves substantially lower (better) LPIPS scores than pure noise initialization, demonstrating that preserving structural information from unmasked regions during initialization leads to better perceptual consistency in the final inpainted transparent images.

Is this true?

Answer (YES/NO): YES